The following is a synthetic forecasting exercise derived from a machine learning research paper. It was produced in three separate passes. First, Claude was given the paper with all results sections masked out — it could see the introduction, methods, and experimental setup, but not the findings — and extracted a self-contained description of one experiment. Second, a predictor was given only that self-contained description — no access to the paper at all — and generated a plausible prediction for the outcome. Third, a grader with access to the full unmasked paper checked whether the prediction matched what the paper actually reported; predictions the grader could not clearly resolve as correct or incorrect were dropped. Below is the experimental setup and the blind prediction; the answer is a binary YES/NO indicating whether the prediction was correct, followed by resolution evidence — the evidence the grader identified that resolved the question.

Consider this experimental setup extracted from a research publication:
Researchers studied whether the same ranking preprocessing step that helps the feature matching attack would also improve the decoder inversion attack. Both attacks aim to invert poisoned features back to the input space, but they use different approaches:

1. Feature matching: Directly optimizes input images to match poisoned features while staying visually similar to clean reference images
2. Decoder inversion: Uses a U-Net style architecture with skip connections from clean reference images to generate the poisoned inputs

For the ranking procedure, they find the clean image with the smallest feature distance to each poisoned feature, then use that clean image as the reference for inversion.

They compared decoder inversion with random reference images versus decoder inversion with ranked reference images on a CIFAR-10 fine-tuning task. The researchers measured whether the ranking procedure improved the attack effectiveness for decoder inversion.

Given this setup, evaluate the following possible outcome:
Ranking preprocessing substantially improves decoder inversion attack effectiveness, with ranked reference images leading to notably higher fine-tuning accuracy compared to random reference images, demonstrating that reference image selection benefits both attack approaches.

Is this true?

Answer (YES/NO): NO